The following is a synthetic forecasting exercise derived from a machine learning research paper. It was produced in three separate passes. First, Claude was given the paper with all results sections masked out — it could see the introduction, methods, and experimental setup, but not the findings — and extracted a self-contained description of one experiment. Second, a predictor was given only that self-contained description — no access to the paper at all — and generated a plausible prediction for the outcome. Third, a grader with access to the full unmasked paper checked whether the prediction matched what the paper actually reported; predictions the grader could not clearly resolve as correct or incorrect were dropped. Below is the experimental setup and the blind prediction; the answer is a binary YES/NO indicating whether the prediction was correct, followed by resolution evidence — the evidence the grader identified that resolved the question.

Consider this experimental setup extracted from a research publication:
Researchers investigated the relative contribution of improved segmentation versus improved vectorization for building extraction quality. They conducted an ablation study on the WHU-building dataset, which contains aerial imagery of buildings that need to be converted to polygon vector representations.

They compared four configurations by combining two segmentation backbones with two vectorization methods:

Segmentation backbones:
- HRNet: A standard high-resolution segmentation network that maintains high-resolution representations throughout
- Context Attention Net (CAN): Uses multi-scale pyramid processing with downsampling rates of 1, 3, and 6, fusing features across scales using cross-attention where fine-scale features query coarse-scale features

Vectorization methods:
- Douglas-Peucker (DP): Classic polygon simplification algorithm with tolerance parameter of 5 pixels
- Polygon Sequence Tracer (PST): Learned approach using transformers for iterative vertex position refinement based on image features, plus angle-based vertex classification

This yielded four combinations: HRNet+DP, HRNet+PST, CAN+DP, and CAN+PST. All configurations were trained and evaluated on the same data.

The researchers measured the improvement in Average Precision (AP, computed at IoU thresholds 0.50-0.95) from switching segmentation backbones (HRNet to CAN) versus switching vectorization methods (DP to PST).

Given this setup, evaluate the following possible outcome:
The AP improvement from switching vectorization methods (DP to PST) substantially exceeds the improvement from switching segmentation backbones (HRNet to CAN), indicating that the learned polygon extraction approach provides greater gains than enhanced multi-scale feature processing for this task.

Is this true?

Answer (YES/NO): NO